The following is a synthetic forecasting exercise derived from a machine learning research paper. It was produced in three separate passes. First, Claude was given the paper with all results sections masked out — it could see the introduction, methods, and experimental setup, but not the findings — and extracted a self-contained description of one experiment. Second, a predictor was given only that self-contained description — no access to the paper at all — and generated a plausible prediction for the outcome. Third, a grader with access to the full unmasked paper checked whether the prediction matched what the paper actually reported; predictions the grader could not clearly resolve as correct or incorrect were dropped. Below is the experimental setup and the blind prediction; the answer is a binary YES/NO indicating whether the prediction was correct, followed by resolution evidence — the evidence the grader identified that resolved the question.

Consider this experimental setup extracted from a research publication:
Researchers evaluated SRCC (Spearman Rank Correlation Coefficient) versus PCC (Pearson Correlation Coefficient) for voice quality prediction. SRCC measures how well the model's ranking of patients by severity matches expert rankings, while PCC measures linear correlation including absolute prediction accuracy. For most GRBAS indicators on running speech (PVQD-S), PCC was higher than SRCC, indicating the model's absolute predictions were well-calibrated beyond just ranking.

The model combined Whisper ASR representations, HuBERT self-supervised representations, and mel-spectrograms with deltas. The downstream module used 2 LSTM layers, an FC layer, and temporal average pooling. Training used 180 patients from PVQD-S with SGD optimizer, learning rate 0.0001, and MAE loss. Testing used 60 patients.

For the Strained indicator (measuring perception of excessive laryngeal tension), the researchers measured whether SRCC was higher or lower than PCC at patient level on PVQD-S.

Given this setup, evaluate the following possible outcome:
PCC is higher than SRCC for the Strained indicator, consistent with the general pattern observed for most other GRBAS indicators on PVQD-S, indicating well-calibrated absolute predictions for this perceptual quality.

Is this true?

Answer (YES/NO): NO